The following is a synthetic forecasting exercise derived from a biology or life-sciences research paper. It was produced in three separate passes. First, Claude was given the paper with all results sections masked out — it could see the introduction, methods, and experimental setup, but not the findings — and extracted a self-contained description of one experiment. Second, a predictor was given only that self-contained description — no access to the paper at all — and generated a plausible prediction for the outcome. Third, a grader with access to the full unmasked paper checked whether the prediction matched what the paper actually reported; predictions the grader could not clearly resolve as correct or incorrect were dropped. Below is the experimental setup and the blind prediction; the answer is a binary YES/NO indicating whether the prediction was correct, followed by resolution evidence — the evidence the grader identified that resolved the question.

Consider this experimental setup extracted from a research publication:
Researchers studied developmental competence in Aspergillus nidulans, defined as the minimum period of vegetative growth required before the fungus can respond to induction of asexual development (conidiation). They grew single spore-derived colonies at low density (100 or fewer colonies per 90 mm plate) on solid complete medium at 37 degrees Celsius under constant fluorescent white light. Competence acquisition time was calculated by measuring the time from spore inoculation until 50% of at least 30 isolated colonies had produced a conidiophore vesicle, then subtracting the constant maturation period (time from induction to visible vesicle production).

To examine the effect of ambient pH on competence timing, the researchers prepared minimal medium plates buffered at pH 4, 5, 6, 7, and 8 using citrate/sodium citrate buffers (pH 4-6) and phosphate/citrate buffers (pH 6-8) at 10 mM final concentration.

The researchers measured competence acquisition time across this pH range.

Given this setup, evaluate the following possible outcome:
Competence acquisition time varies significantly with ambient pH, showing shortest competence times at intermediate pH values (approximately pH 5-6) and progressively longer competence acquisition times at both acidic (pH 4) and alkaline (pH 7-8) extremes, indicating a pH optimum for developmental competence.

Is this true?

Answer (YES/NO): NO